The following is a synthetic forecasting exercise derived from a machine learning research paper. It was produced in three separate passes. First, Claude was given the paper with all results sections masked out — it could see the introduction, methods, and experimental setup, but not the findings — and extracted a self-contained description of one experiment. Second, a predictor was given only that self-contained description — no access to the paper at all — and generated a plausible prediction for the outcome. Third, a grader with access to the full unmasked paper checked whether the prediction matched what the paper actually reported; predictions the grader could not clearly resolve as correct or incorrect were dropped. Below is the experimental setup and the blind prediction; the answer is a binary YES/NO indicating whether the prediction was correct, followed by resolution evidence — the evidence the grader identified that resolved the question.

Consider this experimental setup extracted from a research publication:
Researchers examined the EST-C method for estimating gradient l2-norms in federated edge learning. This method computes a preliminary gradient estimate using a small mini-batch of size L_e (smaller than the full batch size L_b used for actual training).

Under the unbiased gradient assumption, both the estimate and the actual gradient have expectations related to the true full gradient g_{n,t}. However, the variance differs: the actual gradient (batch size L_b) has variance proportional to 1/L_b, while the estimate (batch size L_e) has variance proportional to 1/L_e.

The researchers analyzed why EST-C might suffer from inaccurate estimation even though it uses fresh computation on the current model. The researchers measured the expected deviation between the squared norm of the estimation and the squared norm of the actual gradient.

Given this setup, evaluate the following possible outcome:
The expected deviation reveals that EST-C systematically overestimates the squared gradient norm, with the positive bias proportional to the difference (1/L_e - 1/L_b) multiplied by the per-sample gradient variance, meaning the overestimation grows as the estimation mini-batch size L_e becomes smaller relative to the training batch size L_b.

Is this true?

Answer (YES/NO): YES